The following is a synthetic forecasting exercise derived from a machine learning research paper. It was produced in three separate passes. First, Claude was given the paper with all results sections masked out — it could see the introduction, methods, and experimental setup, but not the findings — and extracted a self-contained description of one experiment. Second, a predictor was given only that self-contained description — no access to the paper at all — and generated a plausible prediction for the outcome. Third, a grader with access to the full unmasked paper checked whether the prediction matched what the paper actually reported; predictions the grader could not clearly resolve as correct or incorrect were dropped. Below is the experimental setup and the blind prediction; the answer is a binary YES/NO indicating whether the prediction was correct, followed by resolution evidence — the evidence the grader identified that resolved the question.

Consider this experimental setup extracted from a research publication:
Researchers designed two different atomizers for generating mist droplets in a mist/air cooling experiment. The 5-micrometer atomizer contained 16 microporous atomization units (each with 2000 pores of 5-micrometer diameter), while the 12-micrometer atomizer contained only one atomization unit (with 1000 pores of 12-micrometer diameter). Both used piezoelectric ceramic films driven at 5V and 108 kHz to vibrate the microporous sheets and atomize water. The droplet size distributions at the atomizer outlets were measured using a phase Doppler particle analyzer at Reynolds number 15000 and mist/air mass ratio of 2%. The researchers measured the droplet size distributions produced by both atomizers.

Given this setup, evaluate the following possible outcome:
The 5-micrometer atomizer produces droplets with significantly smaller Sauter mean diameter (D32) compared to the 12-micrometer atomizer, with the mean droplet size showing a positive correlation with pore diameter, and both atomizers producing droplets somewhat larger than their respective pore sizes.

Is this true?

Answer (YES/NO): NO